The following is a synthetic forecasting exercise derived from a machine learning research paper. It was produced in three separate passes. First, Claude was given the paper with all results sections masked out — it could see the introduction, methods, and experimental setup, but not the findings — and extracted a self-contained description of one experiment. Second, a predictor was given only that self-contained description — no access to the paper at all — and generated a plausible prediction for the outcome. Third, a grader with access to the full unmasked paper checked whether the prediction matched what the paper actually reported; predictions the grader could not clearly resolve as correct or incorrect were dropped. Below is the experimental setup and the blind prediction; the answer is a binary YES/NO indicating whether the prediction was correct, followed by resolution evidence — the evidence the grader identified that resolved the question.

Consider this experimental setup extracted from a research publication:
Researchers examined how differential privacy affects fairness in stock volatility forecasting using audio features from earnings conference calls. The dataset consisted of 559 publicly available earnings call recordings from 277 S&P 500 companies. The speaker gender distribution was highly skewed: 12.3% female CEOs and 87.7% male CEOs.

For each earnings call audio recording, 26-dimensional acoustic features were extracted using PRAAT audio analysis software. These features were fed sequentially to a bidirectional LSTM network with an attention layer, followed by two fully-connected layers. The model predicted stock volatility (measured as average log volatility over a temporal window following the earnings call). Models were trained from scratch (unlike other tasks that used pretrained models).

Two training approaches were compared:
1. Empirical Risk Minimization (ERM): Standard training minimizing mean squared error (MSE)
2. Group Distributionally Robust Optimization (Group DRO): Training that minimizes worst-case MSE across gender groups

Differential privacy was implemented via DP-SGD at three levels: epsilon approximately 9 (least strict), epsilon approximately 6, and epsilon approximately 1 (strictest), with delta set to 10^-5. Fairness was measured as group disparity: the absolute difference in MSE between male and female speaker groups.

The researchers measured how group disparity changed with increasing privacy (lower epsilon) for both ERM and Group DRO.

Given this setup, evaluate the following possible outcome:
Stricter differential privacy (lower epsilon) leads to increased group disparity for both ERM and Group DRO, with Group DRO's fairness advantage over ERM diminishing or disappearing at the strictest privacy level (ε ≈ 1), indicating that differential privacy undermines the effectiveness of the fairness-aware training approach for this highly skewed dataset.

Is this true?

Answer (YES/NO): NO